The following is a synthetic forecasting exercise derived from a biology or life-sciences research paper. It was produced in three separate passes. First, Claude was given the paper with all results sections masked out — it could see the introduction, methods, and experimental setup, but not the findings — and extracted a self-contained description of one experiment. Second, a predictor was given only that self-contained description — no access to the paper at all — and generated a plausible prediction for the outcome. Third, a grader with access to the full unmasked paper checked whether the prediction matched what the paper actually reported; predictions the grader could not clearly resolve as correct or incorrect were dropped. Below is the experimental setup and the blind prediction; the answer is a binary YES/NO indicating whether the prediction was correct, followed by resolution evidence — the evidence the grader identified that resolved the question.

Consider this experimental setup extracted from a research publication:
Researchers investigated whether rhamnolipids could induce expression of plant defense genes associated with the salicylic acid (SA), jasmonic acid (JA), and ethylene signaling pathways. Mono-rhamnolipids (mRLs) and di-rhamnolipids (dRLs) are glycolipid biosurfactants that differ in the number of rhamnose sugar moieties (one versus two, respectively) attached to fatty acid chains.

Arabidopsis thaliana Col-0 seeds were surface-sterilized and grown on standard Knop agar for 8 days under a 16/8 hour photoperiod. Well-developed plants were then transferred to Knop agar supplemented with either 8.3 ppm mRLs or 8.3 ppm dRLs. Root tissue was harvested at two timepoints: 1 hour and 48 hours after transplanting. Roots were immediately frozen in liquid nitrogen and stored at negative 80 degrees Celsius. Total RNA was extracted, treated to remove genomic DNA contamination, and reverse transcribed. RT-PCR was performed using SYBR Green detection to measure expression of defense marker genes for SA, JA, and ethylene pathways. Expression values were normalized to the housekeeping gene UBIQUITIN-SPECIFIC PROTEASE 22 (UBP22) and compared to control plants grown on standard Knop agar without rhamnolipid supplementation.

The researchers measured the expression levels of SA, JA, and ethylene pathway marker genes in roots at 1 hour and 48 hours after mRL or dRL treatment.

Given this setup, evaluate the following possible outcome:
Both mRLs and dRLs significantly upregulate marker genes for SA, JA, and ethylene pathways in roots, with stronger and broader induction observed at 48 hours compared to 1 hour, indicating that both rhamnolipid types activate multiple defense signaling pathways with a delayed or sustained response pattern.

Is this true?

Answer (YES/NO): NO